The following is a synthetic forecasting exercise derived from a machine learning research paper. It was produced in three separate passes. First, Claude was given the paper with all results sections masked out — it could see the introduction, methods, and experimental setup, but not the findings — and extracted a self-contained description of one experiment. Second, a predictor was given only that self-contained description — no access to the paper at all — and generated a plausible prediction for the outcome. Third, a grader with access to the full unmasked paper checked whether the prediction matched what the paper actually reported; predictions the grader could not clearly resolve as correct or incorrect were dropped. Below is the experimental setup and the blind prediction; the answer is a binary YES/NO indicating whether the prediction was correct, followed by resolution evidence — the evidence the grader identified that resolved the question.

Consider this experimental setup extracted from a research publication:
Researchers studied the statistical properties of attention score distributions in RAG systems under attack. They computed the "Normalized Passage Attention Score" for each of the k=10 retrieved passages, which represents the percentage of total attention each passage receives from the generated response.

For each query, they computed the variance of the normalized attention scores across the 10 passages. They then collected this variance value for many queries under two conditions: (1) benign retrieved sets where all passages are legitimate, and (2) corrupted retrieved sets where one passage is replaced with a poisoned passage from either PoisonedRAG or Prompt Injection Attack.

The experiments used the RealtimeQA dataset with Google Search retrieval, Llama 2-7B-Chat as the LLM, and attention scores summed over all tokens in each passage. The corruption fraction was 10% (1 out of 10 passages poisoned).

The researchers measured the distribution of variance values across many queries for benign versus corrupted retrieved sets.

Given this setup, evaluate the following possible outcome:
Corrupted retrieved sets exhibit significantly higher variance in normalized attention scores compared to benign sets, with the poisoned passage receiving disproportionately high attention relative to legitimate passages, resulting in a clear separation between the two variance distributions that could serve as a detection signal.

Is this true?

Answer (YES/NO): YES